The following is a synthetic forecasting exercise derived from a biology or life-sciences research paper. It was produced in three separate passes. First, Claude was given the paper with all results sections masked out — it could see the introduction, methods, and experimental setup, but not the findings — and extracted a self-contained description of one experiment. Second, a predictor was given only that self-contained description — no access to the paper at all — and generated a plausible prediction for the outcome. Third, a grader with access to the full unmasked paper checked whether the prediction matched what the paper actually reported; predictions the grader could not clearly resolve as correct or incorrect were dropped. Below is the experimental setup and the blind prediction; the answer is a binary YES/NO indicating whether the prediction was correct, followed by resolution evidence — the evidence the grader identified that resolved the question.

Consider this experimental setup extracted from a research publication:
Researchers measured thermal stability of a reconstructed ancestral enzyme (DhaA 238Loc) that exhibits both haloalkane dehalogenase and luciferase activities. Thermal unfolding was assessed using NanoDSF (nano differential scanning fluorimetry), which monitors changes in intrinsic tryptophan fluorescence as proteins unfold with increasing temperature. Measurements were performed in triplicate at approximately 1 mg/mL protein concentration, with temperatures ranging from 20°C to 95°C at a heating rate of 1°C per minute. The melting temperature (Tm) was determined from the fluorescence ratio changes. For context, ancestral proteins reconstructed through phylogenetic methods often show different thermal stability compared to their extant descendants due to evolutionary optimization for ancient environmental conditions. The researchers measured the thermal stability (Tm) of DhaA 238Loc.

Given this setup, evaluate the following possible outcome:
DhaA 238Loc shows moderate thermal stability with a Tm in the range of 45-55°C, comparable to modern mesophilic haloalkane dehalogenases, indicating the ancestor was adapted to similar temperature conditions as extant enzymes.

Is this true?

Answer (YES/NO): NO